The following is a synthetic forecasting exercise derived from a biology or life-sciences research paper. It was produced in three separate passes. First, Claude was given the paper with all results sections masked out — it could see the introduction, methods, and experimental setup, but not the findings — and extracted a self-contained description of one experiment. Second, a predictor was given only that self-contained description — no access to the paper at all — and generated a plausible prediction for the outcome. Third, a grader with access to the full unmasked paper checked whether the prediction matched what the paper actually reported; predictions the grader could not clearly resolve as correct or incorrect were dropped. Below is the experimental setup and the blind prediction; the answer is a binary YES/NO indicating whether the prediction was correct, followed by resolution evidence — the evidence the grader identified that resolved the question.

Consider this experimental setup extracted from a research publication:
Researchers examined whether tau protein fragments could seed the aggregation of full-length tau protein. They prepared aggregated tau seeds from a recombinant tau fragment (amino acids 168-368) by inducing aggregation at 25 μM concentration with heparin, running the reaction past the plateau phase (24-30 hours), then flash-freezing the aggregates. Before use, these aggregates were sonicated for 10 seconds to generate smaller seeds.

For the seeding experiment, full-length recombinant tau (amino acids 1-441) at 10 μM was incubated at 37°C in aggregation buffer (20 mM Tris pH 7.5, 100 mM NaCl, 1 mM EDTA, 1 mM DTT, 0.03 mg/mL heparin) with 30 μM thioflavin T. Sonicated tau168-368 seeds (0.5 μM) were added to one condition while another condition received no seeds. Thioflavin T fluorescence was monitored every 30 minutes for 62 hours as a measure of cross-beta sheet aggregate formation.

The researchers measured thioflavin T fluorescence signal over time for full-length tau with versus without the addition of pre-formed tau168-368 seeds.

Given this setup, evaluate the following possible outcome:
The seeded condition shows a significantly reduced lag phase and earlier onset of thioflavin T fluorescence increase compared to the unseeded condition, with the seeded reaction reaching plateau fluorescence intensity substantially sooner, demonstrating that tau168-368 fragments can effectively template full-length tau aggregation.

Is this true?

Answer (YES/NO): YES